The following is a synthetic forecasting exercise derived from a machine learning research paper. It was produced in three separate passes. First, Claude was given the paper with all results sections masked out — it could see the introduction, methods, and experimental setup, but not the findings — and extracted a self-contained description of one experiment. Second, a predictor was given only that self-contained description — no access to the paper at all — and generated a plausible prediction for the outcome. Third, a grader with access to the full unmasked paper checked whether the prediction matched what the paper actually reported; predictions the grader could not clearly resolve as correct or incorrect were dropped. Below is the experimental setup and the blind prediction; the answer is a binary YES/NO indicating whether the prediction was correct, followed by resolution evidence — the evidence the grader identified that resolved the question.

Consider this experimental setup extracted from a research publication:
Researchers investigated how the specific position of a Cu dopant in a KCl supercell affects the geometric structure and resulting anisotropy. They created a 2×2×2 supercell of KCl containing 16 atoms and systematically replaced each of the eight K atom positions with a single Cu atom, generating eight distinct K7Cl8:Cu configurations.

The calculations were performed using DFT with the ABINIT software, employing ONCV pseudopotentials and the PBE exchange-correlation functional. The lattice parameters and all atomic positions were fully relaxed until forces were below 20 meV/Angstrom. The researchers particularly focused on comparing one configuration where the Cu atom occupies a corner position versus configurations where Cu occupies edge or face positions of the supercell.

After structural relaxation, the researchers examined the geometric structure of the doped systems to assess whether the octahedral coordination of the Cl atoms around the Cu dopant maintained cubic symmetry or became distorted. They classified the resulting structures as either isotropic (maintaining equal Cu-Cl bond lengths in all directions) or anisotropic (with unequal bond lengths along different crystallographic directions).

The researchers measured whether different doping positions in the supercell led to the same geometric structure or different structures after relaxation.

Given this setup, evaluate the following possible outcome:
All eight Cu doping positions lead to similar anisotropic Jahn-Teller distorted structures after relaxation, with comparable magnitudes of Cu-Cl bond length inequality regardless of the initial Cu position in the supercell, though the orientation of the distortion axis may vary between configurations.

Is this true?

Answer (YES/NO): NO